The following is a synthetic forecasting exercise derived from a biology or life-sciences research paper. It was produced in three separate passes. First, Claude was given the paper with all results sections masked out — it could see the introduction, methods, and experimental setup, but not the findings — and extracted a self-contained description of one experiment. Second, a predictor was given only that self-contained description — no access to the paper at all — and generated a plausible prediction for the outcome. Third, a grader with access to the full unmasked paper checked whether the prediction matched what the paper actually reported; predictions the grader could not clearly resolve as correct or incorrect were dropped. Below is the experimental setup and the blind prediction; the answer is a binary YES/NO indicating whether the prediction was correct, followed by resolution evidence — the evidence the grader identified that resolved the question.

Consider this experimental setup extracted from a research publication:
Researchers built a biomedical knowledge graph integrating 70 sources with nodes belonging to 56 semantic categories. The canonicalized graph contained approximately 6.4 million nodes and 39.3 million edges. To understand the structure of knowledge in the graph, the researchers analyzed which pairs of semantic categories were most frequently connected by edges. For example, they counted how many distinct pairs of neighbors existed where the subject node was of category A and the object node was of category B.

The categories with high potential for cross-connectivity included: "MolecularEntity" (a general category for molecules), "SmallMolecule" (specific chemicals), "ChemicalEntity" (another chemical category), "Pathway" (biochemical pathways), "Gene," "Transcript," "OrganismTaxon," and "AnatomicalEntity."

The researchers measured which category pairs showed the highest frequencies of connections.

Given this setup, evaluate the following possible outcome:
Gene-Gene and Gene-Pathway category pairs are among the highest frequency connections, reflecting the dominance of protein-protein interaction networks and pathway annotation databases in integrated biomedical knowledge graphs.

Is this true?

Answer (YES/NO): NO